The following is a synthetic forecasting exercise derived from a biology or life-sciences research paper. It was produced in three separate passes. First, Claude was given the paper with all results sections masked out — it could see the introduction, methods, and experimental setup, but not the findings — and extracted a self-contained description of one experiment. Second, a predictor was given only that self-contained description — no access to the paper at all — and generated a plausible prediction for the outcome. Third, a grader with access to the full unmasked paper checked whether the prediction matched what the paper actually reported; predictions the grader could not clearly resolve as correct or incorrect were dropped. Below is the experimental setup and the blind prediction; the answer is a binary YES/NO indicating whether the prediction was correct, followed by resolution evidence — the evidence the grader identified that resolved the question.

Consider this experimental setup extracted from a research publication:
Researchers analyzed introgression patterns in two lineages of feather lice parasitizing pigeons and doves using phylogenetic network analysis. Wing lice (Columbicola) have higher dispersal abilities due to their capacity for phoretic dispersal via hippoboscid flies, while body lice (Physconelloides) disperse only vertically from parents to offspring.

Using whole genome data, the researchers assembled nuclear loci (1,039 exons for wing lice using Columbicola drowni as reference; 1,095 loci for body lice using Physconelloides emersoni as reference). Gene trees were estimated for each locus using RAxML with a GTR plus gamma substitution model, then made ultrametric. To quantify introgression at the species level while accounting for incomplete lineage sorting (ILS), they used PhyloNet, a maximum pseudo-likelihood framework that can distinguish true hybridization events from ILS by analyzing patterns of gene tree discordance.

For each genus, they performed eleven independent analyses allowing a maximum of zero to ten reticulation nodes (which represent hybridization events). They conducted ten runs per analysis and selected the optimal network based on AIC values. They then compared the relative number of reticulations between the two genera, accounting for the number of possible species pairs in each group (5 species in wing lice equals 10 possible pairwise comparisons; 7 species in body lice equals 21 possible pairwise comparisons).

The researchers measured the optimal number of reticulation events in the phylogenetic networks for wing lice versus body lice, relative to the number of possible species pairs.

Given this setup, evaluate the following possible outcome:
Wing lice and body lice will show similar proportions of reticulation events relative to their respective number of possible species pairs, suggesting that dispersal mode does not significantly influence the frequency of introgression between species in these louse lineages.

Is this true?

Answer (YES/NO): NO